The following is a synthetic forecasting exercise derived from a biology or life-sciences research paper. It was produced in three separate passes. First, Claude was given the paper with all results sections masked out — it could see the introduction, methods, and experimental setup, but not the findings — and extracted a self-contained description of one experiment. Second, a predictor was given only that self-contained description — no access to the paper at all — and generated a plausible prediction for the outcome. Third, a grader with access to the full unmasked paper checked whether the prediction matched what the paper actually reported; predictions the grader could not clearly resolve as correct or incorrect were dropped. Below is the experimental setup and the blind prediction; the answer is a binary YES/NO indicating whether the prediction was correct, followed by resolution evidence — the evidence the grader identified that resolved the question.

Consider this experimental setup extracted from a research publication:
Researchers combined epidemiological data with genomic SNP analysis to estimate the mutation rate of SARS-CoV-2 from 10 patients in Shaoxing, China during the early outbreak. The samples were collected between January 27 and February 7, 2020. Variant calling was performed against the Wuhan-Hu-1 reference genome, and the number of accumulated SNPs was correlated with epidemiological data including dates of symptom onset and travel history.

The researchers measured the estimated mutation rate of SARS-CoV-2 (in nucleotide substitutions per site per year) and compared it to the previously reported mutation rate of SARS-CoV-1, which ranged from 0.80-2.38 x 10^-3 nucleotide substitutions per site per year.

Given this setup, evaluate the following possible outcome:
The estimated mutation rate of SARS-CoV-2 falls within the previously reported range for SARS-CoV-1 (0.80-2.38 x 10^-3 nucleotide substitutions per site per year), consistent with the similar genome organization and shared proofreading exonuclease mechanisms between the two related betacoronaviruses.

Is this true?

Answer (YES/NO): YES